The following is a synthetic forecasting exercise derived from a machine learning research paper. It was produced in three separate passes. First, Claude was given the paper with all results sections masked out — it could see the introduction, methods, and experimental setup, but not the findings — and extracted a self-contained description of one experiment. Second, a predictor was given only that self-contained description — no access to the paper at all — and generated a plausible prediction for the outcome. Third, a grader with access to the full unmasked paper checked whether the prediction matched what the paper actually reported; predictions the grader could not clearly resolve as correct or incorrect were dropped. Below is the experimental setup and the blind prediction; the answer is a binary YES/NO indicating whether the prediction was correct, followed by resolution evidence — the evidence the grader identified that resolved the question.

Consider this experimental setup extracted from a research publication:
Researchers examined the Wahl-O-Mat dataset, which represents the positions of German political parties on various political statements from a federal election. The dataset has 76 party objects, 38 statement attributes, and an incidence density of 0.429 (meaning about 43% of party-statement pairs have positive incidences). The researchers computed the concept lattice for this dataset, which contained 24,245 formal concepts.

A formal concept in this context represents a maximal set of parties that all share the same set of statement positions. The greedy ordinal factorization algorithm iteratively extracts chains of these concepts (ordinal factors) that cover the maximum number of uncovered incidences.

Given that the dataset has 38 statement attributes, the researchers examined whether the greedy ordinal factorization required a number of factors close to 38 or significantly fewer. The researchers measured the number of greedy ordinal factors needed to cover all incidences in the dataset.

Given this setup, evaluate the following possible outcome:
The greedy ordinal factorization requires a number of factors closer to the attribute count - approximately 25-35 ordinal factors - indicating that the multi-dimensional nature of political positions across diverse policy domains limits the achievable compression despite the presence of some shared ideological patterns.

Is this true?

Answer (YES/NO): NO